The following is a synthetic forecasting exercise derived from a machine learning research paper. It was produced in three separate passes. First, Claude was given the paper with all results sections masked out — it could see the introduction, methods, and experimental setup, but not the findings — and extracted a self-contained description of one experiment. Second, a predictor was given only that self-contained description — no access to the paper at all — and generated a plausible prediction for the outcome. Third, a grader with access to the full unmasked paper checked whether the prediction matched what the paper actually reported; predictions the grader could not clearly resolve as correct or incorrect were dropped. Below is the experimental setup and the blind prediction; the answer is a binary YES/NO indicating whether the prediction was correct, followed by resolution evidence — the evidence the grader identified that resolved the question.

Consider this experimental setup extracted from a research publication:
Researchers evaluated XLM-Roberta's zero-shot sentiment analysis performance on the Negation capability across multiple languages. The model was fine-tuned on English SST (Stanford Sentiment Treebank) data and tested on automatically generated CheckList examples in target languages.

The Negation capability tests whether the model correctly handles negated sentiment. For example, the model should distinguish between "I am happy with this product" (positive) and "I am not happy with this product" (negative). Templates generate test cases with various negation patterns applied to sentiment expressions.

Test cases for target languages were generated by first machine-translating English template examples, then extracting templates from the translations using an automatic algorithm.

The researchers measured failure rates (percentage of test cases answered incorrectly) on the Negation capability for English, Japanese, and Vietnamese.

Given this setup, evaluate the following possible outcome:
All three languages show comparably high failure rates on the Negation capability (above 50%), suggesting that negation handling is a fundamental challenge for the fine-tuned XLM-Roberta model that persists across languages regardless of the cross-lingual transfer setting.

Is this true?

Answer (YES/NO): NO